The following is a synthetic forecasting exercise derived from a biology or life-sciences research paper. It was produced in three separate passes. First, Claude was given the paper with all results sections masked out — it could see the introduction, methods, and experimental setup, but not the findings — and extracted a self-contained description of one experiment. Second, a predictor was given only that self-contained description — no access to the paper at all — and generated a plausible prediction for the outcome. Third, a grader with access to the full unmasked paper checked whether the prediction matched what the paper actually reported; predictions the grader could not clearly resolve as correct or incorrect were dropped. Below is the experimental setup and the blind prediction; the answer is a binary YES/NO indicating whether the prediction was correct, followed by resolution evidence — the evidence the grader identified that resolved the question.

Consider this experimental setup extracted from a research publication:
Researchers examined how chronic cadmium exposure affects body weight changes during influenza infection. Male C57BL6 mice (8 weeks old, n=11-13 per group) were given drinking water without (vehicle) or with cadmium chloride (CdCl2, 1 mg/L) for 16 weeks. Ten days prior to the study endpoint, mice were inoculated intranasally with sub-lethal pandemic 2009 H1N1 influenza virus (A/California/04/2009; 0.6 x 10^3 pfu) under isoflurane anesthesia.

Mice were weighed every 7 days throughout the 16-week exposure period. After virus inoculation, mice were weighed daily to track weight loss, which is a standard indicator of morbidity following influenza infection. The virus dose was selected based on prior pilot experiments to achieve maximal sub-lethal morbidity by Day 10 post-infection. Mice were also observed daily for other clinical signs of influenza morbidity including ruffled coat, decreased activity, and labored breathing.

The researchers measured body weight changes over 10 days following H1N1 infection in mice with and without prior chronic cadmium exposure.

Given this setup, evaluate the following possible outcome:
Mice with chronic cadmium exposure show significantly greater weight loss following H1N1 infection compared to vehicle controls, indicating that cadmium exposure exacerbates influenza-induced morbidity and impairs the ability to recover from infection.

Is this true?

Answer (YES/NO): NO